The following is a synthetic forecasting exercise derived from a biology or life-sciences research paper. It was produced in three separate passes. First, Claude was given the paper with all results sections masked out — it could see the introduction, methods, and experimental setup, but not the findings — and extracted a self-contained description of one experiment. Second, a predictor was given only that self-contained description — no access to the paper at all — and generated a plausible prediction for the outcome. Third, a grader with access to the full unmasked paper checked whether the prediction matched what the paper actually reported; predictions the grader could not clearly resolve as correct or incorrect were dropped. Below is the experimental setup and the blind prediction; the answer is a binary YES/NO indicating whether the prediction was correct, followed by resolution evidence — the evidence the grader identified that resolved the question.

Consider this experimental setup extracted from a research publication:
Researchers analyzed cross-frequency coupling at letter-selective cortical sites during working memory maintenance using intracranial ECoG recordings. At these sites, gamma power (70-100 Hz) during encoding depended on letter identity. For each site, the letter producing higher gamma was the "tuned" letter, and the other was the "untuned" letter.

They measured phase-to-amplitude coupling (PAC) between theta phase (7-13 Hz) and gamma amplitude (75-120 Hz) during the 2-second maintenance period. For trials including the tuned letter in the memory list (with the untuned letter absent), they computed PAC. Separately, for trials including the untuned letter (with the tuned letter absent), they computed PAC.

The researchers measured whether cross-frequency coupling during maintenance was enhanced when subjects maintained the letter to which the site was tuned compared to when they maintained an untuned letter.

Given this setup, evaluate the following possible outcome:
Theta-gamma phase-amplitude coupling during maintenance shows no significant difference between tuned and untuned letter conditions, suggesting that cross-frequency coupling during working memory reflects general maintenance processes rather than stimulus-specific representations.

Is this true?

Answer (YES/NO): NO